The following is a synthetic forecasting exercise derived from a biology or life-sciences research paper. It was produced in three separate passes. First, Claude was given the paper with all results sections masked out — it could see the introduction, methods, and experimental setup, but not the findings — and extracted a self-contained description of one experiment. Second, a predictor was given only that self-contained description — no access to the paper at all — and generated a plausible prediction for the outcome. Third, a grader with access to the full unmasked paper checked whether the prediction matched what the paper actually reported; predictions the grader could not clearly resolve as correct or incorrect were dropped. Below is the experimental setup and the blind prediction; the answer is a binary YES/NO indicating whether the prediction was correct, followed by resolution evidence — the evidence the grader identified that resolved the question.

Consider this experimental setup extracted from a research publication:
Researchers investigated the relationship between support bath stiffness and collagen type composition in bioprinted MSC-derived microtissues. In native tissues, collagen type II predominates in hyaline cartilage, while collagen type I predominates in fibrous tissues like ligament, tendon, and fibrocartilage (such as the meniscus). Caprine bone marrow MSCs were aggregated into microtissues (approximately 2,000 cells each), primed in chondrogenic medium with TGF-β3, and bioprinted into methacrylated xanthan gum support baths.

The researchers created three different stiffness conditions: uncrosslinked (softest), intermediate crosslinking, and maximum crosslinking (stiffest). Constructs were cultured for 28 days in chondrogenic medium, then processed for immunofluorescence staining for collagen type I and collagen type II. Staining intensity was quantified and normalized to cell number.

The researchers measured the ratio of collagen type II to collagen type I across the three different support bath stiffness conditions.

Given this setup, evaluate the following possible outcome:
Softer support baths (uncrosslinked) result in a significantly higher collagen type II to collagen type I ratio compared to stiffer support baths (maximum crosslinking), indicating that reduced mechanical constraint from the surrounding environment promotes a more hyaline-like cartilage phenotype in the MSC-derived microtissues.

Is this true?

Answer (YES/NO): YES